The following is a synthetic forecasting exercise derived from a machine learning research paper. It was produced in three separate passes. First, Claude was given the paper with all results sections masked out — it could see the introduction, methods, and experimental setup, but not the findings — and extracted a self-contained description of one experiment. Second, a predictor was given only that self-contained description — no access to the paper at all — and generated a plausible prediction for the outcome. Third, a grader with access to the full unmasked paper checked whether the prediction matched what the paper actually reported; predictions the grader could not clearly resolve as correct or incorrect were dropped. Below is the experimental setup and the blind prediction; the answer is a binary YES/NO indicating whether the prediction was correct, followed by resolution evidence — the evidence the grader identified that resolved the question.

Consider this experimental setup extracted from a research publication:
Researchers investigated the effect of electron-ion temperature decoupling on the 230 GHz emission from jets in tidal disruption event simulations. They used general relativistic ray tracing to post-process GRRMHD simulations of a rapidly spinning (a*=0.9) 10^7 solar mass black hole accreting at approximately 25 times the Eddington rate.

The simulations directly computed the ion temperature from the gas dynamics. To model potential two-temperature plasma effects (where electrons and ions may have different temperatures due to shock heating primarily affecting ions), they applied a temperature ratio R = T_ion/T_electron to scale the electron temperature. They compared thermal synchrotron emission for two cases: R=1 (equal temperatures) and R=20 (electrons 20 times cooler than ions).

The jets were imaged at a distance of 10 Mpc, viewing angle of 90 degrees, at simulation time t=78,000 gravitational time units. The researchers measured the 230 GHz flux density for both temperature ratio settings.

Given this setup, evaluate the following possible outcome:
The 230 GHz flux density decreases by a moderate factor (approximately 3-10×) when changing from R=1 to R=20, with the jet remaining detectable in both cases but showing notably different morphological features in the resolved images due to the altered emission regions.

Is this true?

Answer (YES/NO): NO